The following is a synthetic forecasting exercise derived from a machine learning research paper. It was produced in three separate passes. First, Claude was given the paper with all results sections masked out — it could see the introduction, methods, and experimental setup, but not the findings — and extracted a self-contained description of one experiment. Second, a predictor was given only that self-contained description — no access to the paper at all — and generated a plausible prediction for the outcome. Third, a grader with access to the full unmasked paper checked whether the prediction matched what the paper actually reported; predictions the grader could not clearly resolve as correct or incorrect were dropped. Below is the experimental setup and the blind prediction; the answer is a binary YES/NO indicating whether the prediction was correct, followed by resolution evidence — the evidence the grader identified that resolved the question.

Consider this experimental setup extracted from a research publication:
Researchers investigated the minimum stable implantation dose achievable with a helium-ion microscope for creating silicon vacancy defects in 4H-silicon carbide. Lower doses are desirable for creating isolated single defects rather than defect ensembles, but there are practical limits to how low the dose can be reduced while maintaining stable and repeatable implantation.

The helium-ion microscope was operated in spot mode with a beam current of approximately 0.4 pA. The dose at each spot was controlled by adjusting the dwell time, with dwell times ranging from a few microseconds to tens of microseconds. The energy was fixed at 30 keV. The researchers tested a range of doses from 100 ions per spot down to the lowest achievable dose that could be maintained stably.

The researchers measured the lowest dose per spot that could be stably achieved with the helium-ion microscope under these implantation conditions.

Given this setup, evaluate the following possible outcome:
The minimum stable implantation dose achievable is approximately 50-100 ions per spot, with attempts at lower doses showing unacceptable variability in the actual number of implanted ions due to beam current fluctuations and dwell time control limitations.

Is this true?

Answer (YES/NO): NO